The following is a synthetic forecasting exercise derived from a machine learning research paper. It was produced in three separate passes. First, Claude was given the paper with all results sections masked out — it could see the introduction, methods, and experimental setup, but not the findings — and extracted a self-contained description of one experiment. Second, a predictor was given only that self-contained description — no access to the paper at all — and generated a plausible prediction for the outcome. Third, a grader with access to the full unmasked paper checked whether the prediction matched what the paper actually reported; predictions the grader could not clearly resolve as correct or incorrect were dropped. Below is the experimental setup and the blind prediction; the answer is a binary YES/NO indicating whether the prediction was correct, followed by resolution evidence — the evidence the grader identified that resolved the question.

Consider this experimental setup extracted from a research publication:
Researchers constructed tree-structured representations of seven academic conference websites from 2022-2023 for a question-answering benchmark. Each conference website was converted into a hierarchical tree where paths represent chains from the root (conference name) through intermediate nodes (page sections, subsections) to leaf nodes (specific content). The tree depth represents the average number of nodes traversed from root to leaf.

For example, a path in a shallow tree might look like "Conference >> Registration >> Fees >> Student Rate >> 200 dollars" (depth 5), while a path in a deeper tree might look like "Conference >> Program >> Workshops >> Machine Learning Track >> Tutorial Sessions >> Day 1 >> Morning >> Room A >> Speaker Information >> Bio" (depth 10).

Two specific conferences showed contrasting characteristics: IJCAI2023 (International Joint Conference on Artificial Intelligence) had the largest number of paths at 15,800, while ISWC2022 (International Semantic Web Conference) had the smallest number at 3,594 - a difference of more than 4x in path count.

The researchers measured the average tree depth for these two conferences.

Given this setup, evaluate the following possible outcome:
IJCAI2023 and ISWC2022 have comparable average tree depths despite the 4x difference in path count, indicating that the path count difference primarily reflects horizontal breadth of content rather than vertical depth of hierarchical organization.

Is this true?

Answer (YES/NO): YES